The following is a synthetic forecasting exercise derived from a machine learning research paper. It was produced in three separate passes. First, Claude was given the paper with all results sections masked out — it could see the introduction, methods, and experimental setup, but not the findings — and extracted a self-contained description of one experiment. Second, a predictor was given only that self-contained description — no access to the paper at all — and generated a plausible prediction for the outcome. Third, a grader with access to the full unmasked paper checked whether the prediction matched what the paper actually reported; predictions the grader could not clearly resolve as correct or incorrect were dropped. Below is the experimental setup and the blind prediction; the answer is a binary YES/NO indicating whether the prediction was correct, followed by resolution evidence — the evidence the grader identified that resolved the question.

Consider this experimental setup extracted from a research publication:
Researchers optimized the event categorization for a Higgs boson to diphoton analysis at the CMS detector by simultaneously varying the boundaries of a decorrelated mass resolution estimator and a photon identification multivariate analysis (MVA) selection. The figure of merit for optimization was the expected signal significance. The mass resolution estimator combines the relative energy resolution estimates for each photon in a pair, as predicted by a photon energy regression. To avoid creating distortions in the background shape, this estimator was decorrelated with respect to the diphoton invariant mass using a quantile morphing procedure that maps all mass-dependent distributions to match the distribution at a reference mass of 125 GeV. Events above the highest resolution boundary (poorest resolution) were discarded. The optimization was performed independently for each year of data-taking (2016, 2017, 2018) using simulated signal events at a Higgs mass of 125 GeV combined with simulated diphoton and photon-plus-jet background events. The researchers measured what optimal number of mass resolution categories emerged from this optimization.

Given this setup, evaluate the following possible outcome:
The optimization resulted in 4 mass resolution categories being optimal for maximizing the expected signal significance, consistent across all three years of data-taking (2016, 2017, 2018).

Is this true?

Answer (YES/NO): NO